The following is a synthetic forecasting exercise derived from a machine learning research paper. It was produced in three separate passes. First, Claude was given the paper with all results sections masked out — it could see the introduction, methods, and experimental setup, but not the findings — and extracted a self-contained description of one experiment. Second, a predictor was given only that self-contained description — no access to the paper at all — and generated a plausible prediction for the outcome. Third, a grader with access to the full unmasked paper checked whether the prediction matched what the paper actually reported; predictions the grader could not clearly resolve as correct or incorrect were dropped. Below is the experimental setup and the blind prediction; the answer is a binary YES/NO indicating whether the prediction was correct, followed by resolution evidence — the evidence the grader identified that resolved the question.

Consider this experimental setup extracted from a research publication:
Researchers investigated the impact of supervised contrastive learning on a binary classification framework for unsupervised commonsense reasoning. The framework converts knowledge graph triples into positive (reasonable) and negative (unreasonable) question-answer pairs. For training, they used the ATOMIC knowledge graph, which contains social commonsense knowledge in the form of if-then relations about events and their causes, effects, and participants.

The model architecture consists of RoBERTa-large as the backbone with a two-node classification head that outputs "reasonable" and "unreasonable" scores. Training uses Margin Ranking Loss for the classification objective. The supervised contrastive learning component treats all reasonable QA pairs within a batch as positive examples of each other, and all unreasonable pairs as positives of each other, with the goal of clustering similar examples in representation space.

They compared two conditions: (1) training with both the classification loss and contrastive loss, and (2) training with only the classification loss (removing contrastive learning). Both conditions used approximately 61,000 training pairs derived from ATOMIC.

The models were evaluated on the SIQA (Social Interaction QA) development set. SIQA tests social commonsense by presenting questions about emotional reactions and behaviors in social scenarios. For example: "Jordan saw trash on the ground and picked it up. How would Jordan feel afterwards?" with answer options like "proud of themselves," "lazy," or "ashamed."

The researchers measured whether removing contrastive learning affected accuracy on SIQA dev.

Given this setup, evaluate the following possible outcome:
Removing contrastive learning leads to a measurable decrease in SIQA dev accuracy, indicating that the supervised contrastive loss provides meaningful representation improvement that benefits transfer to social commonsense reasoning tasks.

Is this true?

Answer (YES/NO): YES